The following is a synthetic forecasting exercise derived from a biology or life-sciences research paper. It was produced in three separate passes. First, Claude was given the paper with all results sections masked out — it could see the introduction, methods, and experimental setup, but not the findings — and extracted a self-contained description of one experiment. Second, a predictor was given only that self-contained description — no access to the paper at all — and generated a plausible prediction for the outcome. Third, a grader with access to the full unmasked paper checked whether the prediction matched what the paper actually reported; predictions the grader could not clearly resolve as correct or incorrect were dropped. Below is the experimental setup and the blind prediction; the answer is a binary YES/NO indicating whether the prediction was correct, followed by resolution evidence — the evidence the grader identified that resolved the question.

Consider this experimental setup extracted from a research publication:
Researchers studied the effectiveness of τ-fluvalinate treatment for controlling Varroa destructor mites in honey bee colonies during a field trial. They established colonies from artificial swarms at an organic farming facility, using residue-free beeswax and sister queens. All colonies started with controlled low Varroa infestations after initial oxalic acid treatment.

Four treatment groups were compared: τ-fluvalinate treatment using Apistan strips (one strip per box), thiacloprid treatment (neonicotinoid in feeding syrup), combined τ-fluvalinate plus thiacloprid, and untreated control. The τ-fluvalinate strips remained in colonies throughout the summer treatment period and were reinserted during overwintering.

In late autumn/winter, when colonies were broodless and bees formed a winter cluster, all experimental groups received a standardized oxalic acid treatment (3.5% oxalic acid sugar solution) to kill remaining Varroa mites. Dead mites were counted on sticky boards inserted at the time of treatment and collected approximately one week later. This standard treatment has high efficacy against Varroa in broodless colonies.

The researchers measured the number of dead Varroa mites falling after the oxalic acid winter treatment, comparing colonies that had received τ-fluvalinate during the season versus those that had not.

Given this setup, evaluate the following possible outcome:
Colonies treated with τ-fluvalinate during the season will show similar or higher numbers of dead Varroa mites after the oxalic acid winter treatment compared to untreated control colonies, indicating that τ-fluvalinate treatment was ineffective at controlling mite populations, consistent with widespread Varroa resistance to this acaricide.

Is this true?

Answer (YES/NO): NO